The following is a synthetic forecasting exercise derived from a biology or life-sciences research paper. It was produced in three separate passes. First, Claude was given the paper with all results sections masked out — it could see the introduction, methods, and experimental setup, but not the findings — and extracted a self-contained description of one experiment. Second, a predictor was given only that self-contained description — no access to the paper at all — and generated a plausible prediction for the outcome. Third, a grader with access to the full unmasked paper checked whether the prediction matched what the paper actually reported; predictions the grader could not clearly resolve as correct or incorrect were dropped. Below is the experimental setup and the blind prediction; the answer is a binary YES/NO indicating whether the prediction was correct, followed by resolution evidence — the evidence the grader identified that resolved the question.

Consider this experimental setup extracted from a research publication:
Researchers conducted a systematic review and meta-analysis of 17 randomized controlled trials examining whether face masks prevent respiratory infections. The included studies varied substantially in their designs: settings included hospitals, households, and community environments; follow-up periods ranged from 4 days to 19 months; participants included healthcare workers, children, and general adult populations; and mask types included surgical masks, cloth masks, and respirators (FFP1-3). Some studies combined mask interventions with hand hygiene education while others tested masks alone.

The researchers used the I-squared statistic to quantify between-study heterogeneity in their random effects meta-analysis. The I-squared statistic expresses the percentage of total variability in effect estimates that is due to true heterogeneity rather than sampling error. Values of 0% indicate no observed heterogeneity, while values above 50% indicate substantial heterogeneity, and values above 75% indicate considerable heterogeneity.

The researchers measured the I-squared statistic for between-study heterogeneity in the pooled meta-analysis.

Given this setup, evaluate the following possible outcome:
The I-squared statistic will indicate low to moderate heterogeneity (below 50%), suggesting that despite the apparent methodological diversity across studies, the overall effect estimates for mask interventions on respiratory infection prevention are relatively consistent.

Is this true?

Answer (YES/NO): NO